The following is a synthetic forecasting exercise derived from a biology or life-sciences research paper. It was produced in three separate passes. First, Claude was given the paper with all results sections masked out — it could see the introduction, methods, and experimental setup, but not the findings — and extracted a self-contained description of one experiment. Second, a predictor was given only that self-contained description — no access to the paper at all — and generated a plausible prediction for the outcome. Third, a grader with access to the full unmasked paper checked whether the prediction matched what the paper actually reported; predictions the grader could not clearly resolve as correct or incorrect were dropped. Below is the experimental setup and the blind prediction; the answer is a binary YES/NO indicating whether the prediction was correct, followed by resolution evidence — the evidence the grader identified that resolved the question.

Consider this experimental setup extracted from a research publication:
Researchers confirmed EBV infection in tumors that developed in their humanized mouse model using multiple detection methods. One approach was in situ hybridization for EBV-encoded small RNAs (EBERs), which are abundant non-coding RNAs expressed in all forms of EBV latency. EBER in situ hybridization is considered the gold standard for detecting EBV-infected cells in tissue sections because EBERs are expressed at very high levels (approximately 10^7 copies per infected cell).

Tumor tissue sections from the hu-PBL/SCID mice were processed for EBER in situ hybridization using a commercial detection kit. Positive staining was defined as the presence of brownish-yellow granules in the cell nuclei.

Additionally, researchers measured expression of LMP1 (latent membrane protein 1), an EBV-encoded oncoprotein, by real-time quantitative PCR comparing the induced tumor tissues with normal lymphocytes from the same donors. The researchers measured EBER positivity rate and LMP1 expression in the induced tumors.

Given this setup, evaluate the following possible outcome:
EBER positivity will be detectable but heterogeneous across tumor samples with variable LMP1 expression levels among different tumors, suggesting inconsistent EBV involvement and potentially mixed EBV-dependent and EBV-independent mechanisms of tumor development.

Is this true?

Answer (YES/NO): NO